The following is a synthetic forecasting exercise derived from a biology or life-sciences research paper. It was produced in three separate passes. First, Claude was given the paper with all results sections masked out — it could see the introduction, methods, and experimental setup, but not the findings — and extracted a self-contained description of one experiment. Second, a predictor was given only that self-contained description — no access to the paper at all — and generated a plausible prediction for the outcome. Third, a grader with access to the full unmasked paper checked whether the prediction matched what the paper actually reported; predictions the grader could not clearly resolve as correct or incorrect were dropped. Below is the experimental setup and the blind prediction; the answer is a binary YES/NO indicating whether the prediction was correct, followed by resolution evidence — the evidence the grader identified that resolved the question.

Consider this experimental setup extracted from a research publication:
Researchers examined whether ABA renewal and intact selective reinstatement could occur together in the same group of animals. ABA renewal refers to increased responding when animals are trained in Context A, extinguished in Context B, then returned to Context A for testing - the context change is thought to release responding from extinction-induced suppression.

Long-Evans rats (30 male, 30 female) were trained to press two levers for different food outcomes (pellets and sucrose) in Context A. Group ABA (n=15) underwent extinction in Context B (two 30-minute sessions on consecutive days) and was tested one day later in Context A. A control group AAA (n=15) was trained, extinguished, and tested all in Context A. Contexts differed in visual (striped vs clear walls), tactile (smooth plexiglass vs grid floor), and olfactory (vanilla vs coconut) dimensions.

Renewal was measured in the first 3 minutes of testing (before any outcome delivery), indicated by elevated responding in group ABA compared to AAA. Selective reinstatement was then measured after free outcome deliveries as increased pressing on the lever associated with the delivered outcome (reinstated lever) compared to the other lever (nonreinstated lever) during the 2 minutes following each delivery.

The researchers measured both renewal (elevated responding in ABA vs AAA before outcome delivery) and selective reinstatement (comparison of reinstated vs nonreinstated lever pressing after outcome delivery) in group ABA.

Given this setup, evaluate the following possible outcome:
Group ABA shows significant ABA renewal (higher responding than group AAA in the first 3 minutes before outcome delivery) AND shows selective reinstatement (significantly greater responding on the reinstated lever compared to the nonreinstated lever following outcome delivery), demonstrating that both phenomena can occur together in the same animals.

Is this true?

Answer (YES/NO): YES